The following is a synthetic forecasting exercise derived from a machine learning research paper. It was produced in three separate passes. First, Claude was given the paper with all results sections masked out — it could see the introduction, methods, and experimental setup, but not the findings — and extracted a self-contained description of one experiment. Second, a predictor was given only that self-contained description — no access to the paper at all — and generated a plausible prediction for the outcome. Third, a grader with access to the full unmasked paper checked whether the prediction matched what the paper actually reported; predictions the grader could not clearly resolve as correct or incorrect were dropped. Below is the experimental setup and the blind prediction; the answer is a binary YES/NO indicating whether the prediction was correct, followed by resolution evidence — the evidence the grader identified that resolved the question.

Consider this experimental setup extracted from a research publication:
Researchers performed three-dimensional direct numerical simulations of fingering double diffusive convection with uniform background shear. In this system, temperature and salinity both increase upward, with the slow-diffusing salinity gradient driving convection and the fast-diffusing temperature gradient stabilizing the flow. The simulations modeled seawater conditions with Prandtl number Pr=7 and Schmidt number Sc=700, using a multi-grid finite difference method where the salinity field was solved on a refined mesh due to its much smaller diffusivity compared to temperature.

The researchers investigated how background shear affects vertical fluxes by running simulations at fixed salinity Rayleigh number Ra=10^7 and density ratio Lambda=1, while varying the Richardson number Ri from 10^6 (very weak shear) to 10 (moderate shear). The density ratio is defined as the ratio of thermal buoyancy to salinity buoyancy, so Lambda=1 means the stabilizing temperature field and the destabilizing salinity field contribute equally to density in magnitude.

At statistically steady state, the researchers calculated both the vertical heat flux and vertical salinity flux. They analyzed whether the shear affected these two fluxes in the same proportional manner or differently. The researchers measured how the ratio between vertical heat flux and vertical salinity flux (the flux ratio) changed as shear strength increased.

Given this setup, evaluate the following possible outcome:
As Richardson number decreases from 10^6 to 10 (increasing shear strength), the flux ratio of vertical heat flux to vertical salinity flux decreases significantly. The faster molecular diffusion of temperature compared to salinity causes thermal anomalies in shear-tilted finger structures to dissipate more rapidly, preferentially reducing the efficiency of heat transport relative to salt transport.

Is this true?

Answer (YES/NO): NO